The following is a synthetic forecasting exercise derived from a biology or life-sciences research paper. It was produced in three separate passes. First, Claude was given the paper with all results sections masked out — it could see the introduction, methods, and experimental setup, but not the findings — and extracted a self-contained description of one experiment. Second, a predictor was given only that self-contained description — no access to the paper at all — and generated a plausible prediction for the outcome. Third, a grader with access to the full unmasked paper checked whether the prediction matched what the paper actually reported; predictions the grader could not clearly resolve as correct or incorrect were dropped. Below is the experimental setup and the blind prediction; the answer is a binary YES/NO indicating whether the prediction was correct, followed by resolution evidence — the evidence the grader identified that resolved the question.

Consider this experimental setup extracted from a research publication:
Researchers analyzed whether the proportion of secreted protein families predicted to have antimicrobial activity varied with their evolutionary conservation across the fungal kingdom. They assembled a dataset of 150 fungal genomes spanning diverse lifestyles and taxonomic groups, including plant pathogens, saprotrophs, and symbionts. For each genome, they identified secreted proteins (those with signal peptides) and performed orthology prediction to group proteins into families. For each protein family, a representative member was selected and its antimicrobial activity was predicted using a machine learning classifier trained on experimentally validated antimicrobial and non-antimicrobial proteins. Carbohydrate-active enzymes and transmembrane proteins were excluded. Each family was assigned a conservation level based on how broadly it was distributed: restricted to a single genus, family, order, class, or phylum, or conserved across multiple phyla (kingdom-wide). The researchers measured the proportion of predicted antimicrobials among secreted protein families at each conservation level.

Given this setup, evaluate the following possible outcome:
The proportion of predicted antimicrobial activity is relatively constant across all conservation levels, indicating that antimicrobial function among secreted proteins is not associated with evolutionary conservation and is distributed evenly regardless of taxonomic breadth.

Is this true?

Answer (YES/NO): NO